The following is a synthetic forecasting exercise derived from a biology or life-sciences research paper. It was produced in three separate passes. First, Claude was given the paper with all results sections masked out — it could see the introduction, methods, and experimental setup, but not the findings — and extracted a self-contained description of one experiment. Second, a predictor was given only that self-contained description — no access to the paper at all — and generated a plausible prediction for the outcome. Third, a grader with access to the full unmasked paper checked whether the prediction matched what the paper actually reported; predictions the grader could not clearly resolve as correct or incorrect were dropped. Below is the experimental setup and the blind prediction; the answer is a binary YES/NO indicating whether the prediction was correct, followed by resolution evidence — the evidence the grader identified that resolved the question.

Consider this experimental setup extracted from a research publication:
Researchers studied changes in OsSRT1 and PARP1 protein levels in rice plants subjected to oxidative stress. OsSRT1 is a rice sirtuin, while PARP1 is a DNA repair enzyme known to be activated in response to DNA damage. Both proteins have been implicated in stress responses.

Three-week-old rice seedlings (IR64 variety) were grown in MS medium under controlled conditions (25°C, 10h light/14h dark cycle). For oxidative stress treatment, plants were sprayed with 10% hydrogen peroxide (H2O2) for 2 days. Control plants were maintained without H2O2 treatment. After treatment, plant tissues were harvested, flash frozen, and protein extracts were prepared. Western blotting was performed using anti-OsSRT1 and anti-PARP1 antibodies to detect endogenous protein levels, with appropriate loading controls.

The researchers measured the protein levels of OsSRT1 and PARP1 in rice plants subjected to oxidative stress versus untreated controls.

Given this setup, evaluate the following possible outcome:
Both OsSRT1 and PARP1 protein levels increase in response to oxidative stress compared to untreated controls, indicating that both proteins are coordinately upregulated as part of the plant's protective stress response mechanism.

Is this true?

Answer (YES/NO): YES